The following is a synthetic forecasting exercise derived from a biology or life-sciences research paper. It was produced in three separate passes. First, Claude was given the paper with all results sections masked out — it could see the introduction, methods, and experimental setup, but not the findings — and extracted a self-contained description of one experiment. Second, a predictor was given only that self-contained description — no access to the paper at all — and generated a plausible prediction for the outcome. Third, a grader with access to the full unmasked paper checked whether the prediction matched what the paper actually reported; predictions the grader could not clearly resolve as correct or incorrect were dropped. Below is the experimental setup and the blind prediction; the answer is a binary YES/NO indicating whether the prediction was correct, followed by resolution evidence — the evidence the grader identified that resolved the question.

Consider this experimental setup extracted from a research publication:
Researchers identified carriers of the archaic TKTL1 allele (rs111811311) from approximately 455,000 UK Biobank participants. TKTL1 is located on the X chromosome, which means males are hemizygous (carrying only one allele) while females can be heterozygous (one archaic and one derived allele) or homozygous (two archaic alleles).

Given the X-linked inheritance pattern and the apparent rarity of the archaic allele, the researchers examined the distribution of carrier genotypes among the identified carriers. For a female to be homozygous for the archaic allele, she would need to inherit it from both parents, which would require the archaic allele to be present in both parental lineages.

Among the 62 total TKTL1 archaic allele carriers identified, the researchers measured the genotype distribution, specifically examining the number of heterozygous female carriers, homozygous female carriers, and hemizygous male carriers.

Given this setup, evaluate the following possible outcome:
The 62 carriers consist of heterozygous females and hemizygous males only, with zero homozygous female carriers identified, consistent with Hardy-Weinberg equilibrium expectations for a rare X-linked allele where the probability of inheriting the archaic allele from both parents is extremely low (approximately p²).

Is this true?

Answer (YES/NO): NO